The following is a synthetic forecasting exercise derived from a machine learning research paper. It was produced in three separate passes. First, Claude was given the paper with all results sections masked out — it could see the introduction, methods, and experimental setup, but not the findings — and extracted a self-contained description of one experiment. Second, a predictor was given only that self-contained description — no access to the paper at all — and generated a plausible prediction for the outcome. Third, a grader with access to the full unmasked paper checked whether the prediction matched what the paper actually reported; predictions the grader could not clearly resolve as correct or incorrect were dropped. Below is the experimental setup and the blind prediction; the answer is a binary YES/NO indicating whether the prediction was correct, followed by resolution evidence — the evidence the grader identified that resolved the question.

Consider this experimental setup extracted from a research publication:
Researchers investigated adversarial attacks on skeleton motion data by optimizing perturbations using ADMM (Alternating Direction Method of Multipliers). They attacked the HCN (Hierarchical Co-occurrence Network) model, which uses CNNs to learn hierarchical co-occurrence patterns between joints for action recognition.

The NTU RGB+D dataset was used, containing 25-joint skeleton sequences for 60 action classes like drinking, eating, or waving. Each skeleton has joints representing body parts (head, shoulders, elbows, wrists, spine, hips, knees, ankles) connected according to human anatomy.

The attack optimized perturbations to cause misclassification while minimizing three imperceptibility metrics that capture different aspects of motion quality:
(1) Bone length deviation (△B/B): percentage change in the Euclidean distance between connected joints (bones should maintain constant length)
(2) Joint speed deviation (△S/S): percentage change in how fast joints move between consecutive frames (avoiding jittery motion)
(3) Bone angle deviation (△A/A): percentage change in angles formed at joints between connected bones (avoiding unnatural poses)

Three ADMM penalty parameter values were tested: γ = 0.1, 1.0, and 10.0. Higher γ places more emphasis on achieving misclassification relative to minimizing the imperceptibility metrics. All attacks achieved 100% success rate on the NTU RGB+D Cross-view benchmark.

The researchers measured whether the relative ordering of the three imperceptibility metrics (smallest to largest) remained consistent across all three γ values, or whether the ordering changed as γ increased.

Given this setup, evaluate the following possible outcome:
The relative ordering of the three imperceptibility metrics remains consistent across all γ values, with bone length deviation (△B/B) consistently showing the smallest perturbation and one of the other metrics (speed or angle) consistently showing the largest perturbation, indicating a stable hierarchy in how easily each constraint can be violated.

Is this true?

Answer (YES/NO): YES